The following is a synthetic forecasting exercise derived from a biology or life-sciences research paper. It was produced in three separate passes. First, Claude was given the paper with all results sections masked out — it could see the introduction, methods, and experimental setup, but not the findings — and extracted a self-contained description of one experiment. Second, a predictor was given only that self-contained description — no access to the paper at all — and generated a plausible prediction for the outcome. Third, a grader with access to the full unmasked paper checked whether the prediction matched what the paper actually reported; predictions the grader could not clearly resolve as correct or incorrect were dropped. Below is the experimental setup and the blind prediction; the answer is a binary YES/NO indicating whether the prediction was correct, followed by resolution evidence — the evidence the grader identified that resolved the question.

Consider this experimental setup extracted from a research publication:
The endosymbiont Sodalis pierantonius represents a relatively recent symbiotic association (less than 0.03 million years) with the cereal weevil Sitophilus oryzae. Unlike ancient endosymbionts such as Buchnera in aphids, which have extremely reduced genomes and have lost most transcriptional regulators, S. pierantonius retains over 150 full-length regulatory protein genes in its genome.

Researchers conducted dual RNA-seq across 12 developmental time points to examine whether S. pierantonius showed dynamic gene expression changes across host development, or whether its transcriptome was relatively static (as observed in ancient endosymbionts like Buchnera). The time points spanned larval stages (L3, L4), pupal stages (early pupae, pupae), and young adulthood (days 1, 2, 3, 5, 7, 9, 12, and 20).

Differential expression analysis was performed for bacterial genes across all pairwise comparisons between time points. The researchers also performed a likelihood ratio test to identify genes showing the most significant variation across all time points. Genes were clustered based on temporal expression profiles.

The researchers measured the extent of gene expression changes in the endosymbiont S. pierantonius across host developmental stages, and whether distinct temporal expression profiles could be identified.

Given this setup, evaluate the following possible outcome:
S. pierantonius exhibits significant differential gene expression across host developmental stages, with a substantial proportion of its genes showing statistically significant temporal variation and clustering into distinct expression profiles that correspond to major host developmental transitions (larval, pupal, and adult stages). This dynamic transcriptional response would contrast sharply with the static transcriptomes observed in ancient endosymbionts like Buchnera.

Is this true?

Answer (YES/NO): YES